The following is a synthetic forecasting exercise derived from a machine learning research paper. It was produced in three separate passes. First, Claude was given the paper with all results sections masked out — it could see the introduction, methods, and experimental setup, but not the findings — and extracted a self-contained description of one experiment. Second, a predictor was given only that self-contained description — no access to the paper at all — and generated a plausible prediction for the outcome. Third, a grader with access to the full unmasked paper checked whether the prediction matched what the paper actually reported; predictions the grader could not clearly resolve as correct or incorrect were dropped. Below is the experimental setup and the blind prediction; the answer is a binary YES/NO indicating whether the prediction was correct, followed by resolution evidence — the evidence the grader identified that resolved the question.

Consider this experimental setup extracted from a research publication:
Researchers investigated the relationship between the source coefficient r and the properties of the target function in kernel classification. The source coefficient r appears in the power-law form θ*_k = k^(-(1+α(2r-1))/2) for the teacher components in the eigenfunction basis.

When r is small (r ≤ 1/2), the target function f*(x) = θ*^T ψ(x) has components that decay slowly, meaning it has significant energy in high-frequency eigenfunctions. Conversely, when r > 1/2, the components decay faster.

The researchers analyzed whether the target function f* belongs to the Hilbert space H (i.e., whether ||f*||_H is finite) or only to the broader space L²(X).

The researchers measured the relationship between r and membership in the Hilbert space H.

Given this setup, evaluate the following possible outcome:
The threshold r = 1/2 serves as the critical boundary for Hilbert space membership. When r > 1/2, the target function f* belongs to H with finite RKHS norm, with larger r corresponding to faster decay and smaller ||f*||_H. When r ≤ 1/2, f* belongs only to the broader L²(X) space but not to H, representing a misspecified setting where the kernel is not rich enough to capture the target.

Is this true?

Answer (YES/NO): YES